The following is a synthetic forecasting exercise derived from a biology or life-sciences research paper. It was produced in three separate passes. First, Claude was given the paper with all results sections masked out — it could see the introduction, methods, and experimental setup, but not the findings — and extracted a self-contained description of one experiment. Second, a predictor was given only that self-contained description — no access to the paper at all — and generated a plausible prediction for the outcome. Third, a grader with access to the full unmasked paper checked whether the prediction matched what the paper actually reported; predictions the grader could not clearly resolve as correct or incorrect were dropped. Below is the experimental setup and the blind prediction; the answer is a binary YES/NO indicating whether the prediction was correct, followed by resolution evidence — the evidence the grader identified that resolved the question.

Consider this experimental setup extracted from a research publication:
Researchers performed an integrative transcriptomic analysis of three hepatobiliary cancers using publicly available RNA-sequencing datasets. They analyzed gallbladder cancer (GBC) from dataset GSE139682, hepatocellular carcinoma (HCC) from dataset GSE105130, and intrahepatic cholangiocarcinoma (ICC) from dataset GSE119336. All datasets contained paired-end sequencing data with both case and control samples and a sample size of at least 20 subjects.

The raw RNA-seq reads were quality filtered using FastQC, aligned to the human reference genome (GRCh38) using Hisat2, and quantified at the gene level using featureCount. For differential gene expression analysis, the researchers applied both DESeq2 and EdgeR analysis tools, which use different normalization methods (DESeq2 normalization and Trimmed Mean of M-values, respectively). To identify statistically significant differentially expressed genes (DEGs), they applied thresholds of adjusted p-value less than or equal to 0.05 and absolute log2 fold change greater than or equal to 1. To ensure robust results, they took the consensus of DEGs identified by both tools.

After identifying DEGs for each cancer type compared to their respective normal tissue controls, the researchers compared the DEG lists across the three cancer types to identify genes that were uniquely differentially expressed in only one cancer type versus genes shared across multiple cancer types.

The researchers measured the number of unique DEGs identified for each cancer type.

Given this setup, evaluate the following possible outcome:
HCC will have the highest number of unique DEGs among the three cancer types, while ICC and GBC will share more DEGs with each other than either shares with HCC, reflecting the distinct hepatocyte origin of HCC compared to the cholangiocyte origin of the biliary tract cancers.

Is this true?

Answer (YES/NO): NO